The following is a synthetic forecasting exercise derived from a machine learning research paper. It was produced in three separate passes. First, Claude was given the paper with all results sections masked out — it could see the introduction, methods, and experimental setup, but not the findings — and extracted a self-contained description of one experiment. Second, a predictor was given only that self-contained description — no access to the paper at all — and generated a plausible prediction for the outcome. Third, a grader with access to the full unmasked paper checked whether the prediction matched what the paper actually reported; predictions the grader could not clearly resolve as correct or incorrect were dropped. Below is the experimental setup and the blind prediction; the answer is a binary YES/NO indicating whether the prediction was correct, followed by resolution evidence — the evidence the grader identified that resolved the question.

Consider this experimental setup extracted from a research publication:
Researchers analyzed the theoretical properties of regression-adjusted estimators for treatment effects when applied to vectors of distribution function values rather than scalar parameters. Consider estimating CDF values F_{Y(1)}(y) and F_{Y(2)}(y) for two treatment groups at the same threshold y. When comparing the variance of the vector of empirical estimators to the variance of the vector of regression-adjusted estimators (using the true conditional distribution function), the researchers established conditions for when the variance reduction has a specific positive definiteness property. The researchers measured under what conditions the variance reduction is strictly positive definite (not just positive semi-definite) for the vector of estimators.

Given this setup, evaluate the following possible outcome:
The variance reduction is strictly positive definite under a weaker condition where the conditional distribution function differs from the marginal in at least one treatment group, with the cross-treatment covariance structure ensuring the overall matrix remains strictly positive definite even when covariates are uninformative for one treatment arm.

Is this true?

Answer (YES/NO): NO